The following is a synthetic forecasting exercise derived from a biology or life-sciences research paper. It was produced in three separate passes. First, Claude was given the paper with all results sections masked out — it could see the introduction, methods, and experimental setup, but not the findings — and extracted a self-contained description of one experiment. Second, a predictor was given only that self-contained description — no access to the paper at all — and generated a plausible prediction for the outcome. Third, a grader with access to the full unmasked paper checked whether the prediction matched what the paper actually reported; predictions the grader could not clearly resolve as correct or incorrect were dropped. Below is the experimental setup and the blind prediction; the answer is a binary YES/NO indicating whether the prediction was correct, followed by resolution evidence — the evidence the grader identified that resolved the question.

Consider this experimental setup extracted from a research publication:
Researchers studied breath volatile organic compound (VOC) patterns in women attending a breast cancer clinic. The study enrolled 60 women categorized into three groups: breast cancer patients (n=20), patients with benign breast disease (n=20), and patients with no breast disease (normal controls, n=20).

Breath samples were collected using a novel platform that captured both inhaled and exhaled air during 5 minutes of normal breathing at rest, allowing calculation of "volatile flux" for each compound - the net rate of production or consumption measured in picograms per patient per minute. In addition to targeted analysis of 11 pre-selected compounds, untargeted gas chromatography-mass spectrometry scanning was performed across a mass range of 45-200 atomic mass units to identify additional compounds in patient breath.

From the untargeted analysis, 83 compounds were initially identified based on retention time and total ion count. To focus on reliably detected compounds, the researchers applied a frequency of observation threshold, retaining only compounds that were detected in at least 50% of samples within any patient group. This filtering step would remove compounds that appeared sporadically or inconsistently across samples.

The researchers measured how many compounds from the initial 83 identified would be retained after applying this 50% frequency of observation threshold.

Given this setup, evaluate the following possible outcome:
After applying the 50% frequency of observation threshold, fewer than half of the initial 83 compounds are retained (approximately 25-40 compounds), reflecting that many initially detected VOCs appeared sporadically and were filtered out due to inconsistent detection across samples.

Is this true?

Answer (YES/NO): NO